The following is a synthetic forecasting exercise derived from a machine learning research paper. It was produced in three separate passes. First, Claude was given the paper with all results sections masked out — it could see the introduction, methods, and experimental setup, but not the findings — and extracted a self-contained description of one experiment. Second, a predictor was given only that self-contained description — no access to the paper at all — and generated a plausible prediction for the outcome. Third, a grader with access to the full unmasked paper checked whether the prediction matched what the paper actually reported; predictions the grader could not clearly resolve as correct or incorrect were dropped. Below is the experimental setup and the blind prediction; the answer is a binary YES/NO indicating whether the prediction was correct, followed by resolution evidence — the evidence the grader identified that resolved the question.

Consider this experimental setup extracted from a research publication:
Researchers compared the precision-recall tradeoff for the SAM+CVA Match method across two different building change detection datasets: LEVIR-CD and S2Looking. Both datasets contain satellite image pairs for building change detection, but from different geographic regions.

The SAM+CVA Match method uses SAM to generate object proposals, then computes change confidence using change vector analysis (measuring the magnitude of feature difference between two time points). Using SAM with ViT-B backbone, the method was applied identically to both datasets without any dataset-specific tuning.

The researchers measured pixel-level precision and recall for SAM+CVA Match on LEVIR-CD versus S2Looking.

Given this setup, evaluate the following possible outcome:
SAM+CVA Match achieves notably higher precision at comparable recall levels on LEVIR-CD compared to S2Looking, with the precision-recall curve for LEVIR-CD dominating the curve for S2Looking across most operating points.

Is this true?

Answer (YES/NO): NO